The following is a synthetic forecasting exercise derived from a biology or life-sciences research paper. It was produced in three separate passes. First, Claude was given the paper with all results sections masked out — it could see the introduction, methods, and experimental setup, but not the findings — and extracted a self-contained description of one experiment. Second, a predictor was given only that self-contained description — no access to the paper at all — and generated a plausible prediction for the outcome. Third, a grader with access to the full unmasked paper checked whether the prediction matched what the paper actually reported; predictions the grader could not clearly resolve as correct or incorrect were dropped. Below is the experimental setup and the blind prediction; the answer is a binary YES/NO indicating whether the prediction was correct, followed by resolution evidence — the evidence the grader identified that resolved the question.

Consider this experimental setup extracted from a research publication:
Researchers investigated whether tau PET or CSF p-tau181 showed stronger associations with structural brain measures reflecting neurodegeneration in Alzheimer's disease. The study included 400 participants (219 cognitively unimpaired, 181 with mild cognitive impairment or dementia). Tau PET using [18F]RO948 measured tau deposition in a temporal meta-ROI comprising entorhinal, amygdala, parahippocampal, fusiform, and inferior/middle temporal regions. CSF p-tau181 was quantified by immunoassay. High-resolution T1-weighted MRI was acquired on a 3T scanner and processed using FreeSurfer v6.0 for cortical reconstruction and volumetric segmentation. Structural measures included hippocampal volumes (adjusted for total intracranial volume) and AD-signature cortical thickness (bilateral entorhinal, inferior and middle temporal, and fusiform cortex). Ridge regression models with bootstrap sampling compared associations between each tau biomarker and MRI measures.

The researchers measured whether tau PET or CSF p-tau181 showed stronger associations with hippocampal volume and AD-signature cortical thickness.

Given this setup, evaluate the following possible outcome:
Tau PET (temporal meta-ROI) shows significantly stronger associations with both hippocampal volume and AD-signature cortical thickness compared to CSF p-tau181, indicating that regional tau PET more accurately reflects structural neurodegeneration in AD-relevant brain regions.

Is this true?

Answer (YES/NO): YES